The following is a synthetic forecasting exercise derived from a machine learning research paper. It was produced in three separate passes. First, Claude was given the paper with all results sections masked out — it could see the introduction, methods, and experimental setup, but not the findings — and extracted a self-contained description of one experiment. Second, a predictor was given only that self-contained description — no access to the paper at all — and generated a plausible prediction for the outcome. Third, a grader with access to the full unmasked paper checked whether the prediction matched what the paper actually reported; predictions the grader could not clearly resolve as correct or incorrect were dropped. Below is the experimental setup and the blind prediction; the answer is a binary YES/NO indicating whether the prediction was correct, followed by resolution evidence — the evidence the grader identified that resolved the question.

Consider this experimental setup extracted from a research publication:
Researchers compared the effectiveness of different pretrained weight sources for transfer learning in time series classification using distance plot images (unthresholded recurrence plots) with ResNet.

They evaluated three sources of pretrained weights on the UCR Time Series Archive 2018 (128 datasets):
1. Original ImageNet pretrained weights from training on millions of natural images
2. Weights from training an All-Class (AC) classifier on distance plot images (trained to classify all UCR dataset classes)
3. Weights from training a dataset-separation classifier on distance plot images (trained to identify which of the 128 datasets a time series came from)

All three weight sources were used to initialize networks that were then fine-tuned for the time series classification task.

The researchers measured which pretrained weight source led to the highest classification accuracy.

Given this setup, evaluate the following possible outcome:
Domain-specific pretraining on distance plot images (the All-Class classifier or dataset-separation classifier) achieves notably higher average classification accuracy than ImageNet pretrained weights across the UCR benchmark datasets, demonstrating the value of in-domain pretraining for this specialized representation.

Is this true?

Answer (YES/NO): NO